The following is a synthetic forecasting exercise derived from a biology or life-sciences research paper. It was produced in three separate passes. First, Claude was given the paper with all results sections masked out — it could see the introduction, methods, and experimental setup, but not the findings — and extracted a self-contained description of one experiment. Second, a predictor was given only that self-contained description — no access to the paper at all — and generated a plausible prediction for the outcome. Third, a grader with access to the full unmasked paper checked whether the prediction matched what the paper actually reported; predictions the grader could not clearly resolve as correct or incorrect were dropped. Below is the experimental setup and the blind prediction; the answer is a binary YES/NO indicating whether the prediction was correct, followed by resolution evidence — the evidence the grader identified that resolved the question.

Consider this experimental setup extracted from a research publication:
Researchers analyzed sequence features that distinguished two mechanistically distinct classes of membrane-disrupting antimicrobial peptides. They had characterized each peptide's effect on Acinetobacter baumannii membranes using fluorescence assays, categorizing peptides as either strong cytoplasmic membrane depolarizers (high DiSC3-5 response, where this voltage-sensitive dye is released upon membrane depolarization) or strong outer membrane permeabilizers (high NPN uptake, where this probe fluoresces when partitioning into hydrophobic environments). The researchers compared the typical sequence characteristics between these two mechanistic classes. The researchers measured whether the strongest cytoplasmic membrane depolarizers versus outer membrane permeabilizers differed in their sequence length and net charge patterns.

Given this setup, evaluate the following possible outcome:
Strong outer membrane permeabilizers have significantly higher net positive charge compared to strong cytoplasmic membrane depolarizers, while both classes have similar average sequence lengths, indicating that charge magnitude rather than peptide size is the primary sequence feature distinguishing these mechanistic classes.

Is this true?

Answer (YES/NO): NO